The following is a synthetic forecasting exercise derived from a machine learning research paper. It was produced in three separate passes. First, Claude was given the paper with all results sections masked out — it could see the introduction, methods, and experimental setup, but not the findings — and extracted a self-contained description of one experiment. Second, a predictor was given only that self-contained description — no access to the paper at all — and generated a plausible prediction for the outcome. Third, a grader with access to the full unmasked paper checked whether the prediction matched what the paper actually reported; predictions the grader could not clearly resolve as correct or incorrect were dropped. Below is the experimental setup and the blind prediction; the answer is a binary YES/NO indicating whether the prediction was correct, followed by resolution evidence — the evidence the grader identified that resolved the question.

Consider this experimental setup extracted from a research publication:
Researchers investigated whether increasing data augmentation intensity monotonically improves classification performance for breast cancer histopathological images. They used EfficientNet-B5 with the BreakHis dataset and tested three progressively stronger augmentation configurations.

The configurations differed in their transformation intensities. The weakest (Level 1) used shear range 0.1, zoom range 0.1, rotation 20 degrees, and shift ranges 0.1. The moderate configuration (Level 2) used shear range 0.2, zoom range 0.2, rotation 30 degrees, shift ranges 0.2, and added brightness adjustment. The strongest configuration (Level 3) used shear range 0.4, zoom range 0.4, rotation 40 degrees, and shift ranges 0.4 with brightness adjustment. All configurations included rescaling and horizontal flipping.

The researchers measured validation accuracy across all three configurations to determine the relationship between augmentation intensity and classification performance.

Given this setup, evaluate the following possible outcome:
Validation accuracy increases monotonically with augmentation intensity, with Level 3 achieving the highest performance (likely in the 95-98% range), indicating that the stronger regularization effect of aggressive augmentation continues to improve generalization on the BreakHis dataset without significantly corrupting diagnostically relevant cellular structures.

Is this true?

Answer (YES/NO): NO